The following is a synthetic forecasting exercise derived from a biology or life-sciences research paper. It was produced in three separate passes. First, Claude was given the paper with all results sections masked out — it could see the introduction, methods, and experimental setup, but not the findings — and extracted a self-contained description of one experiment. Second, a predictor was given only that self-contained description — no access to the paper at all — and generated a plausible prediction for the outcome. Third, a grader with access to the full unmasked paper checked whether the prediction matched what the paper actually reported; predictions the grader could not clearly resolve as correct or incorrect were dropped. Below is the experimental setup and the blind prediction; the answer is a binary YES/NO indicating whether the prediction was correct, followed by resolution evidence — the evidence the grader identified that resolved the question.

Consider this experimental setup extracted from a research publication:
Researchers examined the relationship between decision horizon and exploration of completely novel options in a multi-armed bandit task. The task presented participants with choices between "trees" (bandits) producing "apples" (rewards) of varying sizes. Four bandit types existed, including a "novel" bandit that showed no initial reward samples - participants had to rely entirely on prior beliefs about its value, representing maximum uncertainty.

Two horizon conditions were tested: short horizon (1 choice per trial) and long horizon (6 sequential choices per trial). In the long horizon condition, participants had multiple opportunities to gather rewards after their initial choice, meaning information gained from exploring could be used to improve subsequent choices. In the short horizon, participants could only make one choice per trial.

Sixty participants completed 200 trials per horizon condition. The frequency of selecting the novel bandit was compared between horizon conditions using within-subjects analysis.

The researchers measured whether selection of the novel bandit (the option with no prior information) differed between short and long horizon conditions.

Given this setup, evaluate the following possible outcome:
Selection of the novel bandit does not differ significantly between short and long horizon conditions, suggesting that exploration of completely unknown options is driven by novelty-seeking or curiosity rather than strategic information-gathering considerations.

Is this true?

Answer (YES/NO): NO